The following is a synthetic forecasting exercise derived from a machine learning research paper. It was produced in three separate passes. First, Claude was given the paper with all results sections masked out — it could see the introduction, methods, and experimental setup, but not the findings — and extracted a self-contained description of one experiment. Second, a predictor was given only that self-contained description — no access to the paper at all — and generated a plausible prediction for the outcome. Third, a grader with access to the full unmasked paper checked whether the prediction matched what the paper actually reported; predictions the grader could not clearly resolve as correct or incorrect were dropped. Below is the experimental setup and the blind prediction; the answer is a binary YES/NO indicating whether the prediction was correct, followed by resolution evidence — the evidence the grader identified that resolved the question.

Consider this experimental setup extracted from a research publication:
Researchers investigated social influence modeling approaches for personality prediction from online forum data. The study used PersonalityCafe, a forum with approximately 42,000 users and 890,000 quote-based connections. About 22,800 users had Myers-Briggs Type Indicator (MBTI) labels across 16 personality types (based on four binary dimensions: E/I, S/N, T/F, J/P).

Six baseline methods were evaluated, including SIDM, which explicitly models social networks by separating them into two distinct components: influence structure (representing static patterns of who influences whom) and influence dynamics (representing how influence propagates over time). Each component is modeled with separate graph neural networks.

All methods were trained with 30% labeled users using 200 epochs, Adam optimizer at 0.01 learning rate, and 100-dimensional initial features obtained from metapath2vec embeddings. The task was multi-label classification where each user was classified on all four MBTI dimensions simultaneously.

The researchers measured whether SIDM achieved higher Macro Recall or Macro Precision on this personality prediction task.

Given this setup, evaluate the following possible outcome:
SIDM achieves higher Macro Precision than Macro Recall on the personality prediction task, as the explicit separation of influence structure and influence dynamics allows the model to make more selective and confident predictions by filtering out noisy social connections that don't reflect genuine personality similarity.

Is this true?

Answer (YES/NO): NO